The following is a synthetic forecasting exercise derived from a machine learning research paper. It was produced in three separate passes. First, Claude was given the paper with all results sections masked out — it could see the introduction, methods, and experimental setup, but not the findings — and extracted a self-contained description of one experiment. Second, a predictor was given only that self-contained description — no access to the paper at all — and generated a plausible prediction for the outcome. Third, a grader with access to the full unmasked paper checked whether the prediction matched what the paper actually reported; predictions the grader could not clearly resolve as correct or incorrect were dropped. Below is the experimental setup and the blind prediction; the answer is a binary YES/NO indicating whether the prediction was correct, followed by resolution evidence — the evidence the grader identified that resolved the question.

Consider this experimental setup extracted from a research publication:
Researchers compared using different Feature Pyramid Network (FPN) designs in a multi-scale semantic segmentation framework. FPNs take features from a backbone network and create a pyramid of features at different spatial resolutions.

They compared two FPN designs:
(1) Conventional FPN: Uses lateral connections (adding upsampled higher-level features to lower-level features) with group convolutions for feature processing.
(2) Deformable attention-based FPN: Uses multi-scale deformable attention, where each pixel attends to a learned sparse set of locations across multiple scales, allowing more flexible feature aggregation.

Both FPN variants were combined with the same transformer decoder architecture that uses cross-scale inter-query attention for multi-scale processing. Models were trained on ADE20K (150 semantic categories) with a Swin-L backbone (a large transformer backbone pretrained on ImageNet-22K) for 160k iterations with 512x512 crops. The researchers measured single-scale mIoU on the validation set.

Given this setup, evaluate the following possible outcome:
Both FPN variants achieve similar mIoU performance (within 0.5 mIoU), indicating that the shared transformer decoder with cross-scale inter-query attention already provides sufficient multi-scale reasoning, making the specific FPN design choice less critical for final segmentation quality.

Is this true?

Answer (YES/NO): YES